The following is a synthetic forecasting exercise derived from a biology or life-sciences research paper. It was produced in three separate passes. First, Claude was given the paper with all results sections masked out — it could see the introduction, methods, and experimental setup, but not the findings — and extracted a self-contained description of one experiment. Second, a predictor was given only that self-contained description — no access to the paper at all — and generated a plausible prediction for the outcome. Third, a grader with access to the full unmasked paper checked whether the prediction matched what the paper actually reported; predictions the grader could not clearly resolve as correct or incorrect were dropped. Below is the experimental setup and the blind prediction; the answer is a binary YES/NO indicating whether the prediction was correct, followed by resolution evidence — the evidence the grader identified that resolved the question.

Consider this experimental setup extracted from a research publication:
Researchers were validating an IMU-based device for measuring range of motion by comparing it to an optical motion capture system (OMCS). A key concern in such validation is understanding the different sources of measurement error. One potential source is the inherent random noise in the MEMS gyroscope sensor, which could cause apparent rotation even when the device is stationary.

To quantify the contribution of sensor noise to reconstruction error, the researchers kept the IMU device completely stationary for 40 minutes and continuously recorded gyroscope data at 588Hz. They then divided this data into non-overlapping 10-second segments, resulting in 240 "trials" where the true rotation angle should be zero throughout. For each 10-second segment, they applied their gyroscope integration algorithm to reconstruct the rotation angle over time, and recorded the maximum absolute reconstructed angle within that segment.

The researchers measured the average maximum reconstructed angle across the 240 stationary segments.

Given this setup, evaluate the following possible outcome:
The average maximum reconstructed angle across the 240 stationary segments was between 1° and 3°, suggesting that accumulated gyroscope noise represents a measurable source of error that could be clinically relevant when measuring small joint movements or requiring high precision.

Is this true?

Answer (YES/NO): NO